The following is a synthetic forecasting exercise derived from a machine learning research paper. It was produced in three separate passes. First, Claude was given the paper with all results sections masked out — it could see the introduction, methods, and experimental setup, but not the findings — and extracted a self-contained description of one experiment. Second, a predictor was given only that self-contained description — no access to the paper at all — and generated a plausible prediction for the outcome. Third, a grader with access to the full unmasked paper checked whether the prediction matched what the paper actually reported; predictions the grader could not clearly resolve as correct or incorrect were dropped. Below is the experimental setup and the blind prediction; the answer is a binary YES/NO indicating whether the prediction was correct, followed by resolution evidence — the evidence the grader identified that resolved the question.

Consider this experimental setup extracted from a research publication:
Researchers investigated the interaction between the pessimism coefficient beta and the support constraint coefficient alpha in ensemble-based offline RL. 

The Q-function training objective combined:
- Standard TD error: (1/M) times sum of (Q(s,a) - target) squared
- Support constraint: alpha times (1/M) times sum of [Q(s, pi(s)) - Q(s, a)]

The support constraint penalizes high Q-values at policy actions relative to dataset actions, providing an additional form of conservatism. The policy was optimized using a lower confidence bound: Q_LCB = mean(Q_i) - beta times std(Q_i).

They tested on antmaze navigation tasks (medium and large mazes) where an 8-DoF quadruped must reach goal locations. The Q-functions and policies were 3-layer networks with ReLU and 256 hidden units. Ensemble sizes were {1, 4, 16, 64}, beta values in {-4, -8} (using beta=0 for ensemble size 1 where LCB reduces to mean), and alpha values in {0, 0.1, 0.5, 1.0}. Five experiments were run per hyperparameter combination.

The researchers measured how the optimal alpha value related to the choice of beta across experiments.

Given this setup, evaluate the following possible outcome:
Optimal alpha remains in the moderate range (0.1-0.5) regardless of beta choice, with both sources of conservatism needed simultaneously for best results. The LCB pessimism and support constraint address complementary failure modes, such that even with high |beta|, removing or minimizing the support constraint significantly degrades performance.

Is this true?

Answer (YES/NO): NO